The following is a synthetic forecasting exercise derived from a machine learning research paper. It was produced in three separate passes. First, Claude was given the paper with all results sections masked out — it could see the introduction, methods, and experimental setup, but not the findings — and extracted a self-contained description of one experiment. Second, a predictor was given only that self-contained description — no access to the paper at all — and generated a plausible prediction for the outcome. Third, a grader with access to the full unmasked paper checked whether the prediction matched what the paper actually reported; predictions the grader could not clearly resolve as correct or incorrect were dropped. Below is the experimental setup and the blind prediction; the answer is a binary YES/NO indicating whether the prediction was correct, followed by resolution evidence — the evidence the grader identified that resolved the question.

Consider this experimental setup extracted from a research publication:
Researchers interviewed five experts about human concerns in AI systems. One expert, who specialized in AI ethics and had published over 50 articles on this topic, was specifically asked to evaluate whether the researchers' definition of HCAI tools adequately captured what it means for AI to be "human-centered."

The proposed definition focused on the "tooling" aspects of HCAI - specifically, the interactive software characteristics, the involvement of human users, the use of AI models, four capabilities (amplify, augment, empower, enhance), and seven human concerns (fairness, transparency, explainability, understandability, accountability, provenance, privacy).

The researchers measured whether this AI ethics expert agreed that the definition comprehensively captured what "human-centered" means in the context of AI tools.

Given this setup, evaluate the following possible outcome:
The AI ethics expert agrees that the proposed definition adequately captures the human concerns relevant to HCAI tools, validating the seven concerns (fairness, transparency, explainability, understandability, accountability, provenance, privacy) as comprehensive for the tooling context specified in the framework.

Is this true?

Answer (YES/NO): NO